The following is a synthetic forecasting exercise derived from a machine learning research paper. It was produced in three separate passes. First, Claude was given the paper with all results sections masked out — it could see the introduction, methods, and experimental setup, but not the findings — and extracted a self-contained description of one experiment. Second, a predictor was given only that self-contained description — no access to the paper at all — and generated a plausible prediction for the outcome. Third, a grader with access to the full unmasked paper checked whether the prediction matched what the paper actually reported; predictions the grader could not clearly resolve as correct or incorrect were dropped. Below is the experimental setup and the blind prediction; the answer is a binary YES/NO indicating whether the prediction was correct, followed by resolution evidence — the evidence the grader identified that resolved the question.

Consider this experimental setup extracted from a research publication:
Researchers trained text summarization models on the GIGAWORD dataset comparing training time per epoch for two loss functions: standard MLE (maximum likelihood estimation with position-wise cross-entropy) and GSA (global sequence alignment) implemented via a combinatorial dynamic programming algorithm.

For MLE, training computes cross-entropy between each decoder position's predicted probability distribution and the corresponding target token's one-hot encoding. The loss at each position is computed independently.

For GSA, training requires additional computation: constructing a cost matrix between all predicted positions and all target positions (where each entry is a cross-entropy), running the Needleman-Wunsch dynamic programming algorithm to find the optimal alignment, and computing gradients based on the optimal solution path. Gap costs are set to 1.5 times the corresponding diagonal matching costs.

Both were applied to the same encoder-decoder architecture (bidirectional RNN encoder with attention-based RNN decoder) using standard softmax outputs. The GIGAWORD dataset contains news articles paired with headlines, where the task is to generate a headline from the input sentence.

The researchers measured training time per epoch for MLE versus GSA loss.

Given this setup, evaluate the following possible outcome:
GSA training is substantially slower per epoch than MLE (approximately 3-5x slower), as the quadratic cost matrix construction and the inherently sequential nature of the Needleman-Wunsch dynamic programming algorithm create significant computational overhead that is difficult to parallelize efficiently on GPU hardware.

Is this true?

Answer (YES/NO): NO